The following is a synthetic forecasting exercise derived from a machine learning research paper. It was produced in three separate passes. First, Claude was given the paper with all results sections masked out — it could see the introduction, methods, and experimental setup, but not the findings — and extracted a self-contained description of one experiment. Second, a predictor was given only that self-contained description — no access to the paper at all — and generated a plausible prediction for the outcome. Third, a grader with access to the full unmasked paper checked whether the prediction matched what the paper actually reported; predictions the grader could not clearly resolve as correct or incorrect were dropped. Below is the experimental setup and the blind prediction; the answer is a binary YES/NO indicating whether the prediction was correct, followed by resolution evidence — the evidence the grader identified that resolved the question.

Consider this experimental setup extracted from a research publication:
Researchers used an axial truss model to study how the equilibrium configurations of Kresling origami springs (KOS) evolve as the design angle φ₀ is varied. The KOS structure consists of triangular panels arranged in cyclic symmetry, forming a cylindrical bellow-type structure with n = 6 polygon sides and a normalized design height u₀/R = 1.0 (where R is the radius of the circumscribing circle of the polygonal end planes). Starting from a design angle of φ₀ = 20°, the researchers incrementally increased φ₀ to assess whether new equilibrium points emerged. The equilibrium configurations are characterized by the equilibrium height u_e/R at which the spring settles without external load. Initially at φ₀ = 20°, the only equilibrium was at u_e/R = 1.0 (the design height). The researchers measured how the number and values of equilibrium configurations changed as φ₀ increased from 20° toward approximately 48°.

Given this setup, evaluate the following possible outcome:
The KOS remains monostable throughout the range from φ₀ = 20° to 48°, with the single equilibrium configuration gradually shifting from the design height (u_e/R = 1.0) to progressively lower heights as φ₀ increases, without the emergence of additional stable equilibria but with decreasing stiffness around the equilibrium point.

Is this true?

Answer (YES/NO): NO